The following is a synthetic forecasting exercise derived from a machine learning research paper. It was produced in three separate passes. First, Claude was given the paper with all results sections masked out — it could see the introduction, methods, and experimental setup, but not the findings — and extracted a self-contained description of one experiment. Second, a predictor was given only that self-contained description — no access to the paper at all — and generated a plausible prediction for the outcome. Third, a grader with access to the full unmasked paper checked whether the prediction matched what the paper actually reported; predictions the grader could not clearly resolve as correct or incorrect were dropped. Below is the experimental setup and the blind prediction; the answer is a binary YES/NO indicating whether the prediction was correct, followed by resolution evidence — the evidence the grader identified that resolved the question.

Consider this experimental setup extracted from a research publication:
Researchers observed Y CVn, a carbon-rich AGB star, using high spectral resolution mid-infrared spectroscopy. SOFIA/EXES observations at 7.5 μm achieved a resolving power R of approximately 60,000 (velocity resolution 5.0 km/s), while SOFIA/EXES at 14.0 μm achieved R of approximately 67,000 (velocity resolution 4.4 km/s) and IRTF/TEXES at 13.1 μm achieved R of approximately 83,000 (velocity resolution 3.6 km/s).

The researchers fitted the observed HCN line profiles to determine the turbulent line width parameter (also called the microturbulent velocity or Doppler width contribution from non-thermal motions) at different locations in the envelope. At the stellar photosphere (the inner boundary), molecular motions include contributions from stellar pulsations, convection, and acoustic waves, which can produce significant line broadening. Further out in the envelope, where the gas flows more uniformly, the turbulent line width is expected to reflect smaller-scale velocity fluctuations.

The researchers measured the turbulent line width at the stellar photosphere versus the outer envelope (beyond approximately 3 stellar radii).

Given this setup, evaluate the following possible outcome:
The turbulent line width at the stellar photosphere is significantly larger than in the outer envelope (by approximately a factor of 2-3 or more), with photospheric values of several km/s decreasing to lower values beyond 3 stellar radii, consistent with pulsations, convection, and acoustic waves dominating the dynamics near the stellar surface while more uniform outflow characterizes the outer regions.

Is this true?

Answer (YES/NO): YES